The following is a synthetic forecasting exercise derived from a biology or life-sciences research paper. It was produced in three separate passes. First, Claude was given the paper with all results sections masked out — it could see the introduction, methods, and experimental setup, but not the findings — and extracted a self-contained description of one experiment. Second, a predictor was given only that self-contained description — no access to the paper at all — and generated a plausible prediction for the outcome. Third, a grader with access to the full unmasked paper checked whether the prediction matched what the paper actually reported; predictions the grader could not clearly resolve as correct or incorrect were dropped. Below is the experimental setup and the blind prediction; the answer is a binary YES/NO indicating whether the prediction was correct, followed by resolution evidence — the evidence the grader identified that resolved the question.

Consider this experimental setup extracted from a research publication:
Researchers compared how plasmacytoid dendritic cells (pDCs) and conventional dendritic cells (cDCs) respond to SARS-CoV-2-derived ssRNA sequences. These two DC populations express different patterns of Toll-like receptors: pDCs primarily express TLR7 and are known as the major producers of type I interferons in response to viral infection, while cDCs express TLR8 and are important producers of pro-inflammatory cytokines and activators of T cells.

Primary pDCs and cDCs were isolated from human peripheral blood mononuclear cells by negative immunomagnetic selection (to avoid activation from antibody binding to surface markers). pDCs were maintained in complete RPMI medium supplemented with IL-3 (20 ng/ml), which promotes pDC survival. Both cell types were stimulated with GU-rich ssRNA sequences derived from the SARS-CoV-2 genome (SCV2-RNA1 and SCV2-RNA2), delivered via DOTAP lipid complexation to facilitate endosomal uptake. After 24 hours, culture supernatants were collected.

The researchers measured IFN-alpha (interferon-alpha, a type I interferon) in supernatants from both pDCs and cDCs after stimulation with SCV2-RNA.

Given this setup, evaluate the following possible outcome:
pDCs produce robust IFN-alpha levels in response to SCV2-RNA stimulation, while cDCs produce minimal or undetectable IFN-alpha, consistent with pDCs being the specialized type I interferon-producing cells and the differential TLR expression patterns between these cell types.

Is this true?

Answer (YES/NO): YES